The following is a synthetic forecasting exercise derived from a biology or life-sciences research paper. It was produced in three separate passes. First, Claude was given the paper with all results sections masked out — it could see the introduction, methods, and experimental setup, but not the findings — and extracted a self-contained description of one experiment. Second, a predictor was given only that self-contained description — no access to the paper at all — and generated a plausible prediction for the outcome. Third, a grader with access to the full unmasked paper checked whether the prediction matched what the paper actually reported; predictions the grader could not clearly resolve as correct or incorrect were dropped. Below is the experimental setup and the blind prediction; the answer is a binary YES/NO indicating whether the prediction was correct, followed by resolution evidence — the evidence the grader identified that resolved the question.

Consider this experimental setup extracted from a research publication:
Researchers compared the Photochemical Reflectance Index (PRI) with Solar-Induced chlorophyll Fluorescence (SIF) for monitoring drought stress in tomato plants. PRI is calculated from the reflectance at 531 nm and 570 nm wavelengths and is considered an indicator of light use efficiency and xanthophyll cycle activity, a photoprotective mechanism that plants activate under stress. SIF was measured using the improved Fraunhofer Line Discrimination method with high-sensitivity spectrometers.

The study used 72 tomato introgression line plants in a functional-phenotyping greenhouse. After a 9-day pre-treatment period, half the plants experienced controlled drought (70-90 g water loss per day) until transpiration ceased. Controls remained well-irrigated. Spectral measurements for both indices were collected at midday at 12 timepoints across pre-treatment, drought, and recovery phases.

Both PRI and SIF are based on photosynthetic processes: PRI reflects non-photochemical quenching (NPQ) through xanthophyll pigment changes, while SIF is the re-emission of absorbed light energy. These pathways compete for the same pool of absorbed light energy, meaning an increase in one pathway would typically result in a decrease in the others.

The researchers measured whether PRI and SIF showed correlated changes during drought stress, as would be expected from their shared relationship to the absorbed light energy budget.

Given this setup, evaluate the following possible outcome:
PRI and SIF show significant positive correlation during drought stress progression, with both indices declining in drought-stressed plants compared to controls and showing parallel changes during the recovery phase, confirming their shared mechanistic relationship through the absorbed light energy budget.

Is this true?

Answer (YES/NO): NO